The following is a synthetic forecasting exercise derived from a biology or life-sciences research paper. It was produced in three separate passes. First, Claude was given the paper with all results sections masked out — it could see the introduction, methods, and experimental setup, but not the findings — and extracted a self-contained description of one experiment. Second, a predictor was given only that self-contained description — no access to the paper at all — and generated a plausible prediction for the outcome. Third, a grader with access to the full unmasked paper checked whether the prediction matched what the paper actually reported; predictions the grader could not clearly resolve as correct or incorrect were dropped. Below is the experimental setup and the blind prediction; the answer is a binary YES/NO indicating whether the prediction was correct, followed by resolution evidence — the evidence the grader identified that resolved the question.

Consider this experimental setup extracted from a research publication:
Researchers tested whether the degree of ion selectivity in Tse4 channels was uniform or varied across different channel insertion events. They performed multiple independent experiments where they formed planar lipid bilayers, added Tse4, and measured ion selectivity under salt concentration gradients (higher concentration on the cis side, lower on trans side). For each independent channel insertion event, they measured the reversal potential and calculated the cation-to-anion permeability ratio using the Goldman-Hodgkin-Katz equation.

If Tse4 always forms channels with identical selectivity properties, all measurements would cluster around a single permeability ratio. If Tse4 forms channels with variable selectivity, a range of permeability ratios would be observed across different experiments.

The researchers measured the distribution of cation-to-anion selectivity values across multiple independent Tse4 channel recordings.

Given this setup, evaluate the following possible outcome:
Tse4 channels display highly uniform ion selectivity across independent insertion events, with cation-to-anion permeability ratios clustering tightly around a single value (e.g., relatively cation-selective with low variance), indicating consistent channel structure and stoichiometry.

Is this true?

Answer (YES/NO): NO